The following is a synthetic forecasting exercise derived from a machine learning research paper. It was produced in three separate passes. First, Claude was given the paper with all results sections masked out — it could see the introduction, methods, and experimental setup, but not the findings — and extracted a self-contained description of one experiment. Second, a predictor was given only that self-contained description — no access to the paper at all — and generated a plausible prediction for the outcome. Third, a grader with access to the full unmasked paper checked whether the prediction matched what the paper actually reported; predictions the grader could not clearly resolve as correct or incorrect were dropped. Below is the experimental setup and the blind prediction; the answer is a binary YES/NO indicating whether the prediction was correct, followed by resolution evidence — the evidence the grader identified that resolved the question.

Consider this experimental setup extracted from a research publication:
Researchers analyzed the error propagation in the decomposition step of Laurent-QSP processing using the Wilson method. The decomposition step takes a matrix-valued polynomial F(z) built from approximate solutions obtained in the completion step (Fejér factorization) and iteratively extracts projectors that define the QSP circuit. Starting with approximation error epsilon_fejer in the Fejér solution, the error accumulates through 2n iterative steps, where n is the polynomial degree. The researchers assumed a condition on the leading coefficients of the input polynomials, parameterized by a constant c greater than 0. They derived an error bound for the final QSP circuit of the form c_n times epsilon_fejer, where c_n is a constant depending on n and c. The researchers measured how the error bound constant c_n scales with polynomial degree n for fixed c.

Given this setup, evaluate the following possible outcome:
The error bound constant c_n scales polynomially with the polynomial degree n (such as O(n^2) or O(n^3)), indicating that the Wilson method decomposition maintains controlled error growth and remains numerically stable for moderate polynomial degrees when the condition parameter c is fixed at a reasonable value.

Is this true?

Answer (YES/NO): NO